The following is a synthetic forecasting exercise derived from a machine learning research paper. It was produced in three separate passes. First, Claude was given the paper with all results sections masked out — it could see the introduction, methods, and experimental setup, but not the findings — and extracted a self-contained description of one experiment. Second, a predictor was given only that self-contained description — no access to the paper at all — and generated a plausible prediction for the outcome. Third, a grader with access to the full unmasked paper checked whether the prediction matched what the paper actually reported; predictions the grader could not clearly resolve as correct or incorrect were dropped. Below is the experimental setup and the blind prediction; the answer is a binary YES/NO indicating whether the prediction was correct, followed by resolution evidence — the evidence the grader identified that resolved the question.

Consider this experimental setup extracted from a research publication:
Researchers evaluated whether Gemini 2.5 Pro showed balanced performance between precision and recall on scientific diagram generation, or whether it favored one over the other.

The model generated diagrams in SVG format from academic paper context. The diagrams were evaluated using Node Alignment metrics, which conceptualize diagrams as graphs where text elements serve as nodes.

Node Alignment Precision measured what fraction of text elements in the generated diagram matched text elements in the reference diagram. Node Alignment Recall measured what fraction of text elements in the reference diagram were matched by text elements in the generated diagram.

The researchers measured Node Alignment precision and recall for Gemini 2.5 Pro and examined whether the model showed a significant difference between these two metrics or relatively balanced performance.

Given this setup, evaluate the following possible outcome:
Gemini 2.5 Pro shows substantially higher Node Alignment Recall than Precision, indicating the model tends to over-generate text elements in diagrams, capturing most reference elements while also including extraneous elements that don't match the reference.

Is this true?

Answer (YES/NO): NO